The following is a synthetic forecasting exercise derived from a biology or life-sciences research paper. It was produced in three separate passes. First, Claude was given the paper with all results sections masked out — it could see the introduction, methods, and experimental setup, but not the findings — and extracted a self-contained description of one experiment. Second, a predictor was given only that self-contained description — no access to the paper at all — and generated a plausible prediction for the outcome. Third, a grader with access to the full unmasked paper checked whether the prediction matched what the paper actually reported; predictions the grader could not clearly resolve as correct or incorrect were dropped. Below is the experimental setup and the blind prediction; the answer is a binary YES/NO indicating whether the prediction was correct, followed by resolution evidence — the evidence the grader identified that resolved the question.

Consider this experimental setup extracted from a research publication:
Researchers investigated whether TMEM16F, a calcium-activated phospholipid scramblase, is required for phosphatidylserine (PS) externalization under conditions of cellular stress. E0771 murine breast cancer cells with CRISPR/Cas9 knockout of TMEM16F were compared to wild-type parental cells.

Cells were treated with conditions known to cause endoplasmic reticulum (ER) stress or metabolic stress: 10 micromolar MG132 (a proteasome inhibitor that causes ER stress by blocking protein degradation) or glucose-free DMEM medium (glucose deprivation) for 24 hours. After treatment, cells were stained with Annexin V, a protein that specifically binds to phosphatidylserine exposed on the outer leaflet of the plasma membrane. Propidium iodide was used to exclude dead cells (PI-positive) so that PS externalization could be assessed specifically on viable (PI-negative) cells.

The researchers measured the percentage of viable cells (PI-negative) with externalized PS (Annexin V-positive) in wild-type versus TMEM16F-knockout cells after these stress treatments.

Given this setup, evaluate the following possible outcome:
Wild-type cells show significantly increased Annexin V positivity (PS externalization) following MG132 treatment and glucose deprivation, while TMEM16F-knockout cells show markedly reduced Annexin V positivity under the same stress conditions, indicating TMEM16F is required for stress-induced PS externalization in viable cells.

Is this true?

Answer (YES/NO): YES